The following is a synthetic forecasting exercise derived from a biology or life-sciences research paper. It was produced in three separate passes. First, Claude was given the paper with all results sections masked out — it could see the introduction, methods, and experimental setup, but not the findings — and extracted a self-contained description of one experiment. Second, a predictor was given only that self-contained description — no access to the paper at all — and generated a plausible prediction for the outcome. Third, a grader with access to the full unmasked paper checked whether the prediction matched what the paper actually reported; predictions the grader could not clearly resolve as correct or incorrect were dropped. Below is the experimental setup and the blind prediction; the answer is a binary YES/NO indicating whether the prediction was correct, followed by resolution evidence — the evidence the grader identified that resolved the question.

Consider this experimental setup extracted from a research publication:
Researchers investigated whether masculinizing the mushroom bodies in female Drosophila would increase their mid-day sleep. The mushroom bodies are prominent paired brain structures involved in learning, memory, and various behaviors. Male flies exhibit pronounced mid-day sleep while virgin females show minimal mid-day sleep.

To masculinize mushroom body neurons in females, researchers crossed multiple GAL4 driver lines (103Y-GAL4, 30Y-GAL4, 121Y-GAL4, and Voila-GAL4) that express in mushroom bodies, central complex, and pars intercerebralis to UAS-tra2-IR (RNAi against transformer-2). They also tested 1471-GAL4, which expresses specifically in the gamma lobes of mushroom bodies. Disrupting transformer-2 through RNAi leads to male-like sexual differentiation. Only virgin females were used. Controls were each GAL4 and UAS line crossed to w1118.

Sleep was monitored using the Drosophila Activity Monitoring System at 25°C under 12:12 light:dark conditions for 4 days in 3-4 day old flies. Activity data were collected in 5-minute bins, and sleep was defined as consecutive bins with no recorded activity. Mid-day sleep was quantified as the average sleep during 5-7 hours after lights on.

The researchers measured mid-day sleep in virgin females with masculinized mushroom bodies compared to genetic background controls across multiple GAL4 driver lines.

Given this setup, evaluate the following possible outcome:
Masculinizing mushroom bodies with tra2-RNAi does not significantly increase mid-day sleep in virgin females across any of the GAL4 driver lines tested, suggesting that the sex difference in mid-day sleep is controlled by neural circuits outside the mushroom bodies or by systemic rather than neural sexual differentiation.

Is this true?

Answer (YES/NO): NO